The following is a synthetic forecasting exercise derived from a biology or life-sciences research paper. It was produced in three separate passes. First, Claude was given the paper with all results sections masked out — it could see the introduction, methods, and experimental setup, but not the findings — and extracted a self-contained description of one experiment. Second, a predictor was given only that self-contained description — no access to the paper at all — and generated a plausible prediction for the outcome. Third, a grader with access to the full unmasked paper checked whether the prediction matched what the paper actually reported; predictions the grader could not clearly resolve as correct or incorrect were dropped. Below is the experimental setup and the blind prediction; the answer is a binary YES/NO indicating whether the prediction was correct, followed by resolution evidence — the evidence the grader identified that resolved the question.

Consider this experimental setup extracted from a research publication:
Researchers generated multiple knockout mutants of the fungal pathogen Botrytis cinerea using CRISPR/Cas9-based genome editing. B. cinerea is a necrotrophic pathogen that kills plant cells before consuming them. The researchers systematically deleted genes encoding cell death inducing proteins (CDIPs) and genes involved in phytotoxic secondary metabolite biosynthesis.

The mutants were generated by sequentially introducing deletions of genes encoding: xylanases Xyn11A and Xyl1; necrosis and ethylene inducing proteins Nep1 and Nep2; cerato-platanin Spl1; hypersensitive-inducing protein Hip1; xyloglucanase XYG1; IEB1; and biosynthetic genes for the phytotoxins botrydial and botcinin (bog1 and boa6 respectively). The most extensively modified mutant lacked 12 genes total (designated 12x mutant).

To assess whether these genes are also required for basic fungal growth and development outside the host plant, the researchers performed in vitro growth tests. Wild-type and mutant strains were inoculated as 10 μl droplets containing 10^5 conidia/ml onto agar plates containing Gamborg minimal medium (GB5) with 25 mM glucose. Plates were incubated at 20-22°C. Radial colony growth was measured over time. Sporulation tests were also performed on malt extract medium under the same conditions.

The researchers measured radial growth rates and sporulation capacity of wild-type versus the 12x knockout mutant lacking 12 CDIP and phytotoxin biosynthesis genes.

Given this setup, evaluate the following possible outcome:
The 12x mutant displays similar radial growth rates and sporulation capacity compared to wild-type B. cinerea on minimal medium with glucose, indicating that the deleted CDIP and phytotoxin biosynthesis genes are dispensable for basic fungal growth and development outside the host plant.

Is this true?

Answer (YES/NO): YES